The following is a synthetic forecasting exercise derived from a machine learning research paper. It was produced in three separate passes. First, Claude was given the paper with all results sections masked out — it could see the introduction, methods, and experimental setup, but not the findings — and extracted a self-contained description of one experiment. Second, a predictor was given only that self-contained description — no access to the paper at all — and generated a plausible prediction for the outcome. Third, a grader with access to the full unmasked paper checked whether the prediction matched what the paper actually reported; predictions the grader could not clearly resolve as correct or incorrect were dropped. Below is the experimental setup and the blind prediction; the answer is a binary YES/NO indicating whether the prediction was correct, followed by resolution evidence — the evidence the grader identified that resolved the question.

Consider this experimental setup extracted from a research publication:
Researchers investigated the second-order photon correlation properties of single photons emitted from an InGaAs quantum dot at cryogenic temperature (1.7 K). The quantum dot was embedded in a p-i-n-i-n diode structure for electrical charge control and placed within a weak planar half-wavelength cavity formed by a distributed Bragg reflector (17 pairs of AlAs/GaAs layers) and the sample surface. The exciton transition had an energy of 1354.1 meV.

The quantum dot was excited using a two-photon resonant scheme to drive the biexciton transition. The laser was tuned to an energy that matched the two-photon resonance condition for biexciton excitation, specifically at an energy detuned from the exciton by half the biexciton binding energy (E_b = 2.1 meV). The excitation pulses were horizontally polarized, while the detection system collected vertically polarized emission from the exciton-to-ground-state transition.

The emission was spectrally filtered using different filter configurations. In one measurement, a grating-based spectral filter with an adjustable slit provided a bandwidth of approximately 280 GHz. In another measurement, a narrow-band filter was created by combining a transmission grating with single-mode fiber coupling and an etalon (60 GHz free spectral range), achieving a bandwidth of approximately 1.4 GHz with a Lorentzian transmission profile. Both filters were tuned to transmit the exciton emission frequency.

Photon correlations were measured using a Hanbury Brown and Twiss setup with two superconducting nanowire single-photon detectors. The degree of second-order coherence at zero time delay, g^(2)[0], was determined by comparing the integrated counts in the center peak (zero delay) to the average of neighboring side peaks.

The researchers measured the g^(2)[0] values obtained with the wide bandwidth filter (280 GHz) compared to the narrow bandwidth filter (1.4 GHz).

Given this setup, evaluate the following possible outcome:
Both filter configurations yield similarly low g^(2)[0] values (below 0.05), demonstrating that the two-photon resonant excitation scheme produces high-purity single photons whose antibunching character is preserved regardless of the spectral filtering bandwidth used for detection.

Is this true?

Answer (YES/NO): NO